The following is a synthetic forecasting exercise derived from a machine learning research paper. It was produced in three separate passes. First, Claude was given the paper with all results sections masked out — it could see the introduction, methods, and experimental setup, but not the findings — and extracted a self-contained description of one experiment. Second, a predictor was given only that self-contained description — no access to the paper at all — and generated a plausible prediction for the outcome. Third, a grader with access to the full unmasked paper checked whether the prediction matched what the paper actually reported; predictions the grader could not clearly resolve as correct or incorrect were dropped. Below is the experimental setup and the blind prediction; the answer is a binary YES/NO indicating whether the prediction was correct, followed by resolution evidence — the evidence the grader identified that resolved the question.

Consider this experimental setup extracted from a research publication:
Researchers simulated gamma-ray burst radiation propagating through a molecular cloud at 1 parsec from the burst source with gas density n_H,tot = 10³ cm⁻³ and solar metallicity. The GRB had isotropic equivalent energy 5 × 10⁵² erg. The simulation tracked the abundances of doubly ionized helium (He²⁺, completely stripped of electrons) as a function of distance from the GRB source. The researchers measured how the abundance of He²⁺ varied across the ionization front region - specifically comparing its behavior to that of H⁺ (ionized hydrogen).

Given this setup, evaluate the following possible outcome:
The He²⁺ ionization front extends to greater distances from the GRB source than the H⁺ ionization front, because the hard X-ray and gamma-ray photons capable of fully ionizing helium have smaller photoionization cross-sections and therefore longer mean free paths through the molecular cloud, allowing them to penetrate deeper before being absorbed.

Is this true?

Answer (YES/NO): NO